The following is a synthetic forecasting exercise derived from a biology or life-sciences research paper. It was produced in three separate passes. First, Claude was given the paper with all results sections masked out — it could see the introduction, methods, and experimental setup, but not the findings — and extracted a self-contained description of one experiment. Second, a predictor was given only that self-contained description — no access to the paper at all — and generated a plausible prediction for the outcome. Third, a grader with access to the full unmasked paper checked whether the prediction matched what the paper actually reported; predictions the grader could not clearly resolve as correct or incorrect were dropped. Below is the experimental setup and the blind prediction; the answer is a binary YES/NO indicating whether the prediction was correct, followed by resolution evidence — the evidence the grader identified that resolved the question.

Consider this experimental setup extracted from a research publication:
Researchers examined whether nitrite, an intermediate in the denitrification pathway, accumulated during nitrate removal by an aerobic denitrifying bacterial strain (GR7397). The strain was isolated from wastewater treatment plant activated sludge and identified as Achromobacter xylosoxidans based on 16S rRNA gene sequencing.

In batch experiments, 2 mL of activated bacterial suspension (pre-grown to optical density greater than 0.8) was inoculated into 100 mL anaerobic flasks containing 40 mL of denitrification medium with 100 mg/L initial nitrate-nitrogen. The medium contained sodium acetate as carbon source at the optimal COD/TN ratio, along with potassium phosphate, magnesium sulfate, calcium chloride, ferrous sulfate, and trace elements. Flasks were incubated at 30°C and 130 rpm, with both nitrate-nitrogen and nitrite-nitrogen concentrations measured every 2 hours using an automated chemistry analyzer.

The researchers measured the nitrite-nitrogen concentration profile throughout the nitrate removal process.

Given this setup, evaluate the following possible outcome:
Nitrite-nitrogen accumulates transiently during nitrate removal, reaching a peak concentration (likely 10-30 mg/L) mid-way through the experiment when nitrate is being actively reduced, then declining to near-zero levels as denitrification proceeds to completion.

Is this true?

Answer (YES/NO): NO